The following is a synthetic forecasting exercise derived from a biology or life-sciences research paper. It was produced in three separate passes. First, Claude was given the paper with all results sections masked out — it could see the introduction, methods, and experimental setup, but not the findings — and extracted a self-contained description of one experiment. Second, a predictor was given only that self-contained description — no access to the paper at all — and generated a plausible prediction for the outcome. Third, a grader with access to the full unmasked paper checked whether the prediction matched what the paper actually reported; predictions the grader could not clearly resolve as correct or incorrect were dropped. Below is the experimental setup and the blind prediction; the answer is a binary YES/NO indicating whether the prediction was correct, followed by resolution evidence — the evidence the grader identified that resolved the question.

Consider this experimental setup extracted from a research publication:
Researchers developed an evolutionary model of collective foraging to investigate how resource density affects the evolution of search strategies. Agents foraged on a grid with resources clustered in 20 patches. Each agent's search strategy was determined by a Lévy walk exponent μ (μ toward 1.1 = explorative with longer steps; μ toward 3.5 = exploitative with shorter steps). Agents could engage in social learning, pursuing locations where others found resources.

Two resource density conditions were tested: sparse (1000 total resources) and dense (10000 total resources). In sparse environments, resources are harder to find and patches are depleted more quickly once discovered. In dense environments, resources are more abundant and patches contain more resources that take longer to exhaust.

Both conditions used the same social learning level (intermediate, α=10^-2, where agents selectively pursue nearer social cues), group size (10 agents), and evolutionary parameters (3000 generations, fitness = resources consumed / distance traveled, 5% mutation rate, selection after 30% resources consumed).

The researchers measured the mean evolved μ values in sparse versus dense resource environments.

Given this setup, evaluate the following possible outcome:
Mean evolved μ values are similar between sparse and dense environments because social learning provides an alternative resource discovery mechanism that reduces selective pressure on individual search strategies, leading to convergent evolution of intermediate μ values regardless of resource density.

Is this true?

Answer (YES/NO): NO